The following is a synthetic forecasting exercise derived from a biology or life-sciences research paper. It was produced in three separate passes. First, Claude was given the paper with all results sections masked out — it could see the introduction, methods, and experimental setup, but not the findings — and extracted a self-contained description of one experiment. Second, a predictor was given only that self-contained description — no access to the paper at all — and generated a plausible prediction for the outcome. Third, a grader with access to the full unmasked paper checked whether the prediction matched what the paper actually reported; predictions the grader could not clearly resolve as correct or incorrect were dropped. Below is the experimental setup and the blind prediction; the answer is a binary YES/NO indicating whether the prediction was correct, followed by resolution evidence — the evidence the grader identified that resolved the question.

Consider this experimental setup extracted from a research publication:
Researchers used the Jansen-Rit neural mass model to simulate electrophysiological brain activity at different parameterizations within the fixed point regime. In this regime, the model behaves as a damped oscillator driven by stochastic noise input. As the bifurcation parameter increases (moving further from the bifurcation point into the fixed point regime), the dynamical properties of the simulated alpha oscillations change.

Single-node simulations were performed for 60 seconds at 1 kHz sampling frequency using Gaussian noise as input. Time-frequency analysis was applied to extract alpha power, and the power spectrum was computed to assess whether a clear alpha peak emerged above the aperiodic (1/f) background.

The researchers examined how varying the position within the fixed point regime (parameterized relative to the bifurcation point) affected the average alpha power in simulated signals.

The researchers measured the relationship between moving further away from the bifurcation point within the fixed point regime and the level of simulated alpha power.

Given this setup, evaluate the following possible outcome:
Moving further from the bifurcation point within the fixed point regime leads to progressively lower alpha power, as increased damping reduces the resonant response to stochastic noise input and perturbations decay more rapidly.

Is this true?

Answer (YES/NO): YES